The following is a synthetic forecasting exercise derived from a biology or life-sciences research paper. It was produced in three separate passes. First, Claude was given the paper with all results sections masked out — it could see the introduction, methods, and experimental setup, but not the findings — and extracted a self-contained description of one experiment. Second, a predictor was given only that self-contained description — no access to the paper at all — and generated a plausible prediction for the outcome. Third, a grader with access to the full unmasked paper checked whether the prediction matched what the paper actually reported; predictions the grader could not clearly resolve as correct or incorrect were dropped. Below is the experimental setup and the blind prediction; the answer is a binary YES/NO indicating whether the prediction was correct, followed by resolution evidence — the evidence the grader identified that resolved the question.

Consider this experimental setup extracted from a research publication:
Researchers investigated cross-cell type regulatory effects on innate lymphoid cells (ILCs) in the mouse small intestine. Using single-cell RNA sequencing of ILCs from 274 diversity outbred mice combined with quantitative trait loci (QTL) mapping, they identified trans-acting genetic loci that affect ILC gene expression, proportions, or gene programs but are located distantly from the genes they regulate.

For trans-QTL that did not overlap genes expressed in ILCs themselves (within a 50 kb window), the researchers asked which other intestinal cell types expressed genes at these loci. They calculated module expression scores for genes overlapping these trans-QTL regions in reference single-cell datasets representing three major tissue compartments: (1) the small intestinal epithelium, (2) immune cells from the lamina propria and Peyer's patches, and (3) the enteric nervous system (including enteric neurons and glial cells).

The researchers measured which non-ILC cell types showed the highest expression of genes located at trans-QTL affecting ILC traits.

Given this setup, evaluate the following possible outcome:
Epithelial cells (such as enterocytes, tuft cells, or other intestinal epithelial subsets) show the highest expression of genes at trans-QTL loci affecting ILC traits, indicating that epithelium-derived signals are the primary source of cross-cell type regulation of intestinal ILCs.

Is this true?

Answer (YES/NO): NO